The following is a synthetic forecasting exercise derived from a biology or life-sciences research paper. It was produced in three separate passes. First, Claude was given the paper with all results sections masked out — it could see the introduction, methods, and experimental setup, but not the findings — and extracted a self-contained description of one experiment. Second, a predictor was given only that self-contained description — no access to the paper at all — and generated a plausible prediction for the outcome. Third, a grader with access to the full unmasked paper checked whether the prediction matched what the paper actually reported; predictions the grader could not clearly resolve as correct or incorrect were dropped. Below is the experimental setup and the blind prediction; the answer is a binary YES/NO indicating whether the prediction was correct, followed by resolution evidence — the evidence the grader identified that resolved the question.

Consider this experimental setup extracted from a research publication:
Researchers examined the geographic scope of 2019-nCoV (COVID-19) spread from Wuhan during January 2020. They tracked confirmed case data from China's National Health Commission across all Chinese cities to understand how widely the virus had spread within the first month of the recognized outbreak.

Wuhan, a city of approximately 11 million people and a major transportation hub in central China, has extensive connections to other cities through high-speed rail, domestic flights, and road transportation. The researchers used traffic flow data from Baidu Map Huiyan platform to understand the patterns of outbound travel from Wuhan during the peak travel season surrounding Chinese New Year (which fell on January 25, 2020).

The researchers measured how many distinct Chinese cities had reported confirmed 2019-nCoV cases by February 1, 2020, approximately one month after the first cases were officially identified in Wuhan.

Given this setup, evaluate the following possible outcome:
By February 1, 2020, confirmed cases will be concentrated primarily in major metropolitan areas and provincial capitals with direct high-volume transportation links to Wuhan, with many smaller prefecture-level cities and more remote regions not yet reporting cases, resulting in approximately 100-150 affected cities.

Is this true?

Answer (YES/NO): NO